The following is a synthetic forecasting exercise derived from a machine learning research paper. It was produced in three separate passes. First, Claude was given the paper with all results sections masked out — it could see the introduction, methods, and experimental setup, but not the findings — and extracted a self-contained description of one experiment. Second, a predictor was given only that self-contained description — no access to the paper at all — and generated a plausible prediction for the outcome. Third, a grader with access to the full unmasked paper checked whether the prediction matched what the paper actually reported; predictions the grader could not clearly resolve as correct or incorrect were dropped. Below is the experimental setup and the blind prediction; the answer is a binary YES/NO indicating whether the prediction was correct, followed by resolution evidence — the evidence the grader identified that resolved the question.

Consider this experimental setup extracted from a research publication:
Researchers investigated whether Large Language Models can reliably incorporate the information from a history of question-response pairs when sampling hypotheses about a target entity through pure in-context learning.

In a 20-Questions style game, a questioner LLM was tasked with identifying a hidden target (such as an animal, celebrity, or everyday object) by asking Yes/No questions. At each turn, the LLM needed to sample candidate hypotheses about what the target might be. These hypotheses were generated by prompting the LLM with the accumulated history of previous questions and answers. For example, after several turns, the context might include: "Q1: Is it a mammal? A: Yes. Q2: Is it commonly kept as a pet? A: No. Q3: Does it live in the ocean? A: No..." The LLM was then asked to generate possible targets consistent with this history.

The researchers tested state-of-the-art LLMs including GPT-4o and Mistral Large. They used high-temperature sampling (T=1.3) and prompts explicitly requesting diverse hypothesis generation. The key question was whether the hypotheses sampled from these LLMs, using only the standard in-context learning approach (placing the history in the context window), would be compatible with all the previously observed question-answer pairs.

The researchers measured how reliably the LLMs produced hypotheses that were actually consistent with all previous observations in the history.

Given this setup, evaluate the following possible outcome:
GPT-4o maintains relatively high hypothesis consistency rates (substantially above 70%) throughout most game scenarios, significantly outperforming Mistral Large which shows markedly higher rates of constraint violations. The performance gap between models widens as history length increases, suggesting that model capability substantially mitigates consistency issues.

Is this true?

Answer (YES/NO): NO